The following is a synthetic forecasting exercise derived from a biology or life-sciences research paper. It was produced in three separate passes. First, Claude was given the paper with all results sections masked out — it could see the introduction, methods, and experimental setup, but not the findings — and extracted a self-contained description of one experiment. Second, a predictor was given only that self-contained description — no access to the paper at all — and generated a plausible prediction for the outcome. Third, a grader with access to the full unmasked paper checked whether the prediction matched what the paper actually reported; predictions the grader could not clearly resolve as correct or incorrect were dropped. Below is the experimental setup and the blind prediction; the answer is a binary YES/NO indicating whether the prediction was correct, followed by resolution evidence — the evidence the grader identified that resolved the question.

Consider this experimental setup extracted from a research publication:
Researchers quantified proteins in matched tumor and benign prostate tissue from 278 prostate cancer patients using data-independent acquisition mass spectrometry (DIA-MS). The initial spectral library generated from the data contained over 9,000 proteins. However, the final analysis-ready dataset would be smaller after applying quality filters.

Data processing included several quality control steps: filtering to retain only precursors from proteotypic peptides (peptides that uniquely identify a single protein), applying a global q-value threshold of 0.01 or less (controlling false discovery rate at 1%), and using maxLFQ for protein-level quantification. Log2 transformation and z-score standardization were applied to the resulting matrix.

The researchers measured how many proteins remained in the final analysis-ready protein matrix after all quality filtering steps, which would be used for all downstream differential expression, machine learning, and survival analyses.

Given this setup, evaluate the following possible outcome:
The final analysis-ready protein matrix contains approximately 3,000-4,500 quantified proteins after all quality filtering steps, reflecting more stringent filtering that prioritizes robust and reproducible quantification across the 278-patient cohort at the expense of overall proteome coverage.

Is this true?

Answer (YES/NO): NO